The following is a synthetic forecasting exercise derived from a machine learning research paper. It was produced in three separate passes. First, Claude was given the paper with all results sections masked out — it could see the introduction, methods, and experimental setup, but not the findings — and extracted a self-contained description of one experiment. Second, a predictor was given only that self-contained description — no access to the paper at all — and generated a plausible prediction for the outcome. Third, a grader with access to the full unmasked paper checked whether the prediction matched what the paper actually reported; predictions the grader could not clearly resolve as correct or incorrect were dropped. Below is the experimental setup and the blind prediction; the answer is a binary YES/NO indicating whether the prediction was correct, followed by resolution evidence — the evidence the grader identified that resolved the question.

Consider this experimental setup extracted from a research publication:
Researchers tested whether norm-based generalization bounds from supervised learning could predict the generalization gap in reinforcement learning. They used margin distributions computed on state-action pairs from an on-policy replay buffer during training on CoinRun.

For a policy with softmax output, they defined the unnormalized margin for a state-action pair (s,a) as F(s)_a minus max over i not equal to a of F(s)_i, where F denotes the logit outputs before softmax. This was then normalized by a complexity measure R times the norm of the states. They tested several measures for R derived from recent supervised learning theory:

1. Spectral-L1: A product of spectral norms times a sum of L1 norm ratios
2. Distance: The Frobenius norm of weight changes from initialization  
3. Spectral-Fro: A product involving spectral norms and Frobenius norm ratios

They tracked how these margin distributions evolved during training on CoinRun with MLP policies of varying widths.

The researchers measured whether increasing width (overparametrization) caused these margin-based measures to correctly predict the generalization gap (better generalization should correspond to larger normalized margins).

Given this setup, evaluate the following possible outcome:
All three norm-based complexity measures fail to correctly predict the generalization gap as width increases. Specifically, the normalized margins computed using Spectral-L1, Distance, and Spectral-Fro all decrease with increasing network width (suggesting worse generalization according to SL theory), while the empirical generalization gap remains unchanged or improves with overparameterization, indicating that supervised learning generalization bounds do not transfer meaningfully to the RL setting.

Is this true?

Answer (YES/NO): YES